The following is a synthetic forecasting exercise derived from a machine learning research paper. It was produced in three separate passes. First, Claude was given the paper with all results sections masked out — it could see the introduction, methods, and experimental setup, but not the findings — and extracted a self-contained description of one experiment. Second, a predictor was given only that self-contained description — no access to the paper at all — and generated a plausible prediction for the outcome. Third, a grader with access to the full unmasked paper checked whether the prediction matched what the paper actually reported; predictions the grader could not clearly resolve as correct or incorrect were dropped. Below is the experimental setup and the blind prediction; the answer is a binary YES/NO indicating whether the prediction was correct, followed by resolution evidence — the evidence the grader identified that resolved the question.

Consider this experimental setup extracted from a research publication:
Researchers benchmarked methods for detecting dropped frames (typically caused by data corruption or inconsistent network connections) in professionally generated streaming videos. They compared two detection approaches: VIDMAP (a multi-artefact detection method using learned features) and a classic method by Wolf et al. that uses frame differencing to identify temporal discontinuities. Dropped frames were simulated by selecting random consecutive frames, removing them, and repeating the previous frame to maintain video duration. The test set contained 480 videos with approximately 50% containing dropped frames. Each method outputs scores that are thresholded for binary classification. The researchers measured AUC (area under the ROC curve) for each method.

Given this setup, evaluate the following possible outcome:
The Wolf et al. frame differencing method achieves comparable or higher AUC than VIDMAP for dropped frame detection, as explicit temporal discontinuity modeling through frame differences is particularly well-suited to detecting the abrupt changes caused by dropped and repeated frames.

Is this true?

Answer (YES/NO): YES